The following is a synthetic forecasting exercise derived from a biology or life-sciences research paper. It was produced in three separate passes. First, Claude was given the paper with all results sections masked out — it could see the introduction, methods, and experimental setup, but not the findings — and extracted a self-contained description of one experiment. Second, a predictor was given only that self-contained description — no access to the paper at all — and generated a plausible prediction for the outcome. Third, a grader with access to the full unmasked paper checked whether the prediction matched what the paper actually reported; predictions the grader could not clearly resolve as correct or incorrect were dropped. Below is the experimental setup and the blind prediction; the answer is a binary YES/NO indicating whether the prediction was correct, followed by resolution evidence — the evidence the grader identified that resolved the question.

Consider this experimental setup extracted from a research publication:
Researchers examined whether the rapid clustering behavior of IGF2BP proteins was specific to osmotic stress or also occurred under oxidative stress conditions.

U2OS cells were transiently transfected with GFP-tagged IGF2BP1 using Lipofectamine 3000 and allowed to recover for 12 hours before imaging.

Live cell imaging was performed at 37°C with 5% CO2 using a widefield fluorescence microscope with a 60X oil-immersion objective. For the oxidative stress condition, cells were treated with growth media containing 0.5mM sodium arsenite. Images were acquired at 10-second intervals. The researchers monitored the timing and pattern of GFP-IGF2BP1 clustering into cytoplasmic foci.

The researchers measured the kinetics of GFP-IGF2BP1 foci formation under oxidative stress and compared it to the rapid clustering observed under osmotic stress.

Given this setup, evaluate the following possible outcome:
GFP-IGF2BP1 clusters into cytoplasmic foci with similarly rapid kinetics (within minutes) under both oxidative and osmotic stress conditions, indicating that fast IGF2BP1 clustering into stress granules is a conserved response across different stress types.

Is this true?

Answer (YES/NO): NO